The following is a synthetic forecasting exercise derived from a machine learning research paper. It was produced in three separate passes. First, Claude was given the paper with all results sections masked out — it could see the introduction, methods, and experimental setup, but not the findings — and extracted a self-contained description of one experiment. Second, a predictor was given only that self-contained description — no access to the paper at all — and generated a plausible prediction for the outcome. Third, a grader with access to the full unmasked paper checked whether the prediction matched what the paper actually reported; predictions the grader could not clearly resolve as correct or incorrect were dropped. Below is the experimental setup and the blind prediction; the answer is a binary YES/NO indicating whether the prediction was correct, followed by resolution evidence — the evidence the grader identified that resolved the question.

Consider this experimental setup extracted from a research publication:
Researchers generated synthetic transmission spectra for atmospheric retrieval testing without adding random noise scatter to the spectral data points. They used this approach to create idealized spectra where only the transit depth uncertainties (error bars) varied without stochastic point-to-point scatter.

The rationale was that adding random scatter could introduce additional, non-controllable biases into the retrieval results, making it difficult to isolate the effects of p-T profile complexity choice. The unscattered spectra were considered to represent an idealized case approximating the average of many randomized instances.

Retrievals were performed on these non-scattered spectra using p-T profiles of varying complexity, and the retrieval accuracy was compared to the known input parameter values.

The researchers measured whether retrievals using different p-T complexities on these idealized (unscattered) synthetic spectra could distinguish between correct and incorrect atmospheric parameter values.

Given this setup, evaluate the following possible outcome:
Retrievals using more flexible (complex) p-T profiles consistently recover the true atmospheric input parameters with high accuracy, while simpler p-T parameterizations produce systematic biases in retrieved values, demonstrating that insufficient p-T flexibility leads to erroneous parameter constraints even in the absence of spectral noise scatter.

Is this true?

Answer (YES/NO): YES